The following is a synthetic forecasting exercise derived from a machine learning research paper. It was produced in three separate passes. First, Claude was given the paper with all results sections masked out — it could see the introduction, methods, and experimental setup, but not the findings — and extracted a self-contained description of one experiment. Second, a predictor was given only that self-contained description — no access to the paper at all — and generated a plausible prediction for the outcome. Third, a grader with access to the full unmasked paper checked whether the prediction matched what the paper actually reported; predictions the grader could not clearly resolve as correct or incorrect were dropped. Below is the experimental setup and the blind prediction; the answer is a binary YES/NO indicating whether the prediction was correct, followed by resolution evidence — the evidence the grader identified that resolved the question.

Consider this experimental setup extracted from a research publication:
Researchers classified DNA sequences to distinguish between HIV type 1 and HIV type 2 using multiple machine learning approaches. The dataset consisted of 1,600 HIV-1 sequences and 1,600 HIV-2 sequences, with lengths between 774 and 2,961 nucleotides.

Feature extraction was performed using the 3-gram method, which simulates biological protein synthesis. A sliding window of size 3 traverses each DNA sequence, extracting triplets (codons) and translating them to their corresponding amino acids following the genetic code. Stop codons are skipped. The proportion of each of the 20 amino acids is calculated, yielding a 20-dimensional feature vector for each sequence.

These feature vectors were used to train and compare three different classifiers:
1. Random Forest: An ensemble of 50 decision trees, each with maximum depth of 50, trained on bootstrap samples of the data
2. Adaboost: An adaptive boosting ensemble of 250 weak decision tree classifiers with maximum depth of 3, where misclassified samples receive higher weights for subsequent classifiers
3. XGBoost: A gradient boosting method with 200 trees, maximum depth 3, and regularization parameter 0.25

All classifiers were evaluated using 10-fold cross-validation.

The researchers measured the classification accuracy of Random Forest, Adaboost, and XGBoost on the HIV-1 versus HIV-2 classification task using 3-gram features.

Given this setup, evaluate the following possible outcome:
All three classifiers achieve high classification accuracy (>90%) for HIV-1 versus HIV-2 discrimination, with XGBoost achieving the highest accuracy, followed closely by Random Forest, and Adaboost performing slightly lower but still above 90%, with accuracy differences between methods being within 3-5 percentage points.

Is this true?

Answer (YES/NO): NO